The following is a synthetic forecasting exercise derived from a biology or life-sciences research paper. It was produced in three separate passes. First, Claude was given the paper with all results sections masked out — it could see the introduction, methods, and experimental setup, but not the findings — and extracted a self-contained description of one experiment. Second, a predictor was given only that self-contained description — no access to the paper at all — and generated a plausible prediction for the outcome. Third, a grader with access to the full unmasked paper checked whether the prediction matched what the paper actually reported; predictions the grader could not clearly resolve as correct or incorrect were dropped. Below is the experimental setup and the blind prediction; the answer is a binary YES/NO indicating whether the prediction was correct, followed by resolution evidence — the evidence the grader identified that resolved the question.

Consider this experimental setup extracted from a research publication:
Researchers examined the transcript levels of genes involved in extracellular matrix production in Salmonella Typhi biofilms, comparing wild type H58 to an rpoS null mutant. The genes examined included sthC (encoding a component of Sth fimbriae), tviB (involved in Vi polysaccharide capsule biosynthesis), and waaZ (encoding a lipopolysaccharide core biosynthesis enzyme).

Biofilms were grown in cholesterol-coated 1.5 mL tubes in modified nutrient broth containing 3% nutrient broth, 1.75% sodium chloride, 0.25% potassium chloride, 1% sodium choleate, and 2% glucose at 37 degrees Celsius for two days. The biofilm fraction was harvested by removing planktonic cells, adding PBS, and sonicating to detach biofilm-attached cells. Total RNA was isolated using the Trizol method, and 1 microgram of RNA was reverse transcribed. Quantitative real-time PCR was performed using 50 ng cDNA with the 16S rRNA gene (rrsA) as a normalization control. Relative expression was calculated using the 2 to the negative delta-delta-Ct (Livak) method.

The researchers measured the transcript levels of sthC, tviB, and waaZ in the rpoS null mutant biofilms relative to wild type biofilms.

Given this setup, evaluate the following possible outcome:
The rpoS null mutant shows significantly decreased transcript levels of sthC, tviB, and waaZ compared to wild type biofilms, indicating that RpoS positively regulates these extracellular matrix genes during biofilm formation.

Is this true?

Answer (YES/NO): YES